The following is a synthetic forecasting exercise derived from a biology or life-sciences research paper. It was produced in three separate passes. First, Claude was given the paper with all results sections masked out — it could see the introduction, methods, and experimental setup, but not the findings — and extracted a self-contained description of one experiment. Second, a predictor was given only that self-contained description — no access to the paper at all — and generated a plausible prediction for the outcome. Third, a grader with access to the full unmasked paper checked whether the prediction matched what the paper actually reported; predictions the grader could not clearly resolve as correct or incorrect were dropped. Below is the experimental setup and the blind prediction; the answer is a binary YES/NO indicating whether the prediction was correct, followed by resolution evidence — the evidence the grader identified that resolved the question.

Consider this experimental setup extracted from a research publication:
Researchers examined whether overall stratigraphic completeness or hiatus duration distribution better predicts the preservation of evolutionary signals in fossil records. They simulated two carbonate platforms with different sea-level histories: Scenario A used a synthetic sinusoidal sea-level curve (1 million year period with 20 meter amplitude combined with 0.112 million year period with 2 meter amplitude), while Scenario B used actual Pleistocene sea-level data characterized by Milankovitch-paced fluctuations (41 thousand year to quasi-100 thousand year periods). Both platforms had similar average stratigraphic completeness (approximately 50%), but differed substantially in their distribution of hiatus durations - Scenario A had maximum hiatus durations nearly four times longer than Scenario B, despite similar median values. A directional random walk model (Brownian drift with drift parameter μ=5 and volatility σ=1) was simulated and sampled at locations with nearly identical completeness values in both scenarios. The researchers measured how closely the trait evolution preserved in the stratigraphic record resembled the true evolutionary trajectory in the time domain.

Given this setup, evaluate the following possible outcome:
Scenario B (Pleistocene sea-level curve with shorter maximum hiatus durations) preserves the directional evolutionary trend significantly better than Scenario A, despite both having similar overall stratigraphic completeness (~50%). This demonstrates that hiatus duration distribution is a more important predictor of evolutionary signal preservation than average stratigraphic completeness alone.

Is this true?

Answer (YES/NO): YES